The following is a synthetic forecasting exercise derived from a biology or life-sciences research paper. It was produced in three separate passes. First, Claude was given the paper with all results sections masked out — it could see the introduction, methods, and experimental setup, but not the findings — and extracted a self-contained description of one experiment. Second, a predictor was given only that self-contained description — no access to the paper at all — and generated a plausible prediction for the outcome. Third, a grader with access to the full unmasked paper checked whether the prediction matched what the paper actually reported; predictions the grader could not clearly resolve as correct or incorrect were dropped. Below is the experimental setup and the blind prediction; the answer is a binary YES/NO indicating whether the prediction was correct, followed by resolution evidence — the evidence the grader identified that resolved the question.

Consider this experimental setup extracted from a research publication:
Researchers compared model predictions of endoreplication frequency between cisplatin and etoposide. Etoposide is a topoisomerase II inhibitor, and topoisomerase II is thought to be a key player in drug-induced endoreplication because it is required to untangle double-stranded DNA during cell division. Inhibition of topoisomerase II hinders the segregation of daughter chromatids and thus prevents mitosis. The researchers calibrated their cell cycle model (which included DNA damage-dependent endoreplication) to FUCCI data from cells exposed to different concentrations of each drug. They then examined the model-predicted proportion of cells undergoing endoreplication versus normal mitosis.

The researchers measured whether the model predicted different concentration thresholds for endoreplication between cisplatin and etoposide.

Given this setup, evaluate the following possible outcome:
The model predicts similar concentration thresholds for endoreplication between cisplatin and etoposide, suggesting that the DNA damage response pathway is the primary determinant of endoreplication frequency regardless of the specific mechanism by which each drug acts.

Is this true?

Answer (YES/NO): NO